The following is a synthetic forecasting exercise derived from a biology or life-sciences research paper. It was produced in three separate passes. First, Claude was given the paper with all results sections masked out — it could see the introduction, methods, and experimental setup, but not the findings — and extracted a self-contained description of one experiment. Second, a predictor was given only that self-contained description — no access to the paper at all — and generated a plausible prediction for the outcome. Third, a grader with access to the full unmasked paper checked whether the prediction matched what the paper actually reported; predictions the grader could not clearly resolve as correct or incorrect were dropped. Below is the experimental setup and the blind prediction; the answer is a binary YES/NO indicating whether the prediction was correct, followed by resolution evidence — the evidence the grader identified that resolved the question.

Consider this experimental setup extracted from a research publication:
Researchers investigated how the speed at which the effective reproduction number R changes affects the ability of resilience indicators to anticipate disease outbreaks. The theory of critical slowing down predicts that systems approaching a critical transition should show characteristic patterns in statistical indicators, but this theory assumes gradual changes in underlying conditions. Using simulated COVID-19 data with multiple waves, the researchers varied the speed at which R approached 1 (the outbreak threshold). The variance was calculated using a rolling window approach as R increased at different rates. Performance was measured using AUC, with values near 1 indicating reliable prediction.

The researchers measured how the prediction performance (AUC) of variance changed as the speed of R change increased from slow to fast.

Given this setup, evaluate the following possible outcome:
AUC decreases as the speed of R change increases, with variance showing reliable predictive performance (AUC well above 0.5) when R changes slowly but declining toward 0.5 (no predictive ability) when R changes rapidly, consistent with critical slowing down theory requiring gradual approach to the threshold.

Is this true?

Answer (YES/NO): YES